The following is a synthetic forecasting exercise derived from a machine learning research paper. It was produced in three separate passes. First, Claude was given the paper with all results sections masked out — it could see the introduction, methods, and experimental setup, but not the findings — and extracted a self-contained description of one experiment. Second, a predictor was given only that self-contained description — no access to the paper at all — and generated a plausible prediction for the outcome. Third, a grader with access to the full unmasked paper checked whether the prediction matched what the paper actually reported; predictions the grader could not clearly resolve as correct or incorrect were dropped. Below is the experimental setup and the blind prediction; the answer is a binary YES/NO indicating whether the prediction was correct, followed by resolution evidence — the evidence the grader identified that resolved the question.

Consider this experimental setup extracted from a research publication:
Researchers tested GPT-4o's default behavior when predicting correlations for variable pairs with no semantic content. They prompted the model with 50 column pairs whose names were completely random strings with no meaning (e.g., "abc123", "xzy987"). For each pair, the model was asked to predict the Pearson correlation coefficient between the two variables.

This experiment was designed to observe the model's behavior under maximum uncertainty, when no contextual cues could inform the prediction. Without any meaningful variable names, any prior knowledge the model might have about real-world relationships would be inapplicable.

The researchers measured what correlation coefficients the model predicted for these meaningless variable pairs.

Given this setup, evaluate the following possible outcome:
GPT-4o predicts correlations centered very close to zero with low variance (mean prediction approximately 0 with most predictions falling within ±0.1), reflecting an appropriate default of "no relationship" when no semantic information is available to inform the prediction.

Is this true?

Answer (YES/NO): YES